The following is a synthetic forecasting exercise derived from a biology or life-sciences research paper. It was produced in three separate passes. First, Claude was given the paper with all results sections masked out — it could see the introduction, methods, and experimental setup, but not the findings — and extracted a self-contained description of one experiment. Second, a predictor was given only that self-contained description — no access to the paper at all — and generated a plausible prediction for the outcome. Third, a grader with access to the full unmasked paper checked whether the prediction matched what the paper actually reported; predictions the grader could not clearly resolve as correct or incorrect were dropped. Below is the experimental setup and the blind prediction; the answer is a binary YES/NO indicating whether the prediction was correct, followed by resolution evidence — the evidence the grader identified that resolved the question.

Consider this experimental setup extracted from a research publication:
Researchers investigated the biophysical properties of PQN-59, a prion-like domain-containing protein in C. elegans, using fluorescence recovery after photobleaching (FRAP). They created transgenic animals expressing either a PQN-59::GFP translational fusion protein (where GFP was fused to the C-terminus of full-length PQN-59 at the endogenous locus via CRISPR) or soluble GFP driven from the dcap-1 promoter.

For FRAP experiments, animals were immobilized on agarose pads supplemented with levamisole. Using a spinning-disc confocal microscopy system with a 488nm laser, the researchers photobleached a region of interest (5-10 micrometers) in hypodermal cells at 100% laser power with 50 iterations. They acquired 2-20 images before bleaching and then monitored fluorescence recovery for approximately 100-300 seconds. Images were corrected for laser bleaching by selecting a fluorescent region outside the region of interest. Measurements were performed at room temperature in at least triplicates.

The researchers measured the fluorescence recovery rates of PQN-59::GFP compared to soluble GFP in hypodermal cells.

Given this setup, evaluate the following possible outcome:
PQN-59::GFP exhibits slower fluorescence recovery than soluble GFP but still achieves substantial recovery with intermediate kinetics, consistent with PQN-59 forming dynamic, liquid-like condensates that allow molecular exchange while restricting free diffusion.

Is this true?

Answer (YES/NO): NO